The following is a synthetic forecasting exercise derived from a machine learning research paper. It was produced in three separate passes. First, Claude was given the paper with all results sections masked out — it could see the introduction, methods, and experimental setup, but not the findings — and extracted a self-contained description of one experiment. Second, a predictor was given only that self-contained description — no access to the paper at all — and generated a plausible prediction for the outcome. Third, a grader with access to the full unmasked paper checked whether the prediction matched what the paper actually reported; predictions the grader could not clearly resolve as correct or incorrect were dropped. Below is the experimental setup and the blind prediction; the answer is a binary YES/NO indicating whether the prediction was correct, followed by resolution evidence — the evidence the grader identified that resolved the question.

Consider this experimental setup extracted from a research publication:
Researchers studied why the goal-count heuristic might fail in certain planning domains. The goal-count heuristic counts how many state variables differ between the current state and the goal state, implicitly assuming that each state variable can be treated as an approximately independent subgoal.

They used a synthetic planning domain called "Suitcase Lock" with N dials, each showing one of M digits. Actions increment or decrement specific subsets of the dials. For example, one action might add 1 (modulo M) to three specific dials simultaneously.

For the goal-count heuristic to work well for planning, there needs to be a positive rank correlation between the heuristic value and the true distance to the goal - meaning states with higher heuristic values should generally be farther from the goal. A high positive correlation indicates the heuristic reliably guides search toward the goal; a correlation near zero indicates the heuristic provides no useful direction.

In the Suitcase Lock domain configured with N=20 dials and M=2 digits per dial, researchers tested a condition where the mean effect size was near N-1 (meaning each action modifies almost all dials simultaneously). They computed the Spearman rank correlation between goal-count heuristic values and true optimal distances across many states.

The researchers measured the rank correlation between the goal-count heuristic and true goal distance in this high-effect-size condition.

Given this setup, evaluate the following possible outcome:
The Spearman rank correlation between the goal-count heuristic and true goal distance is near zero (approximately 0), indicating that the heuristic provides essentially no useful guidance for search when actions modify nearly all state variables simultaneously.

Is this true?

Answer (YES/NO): YES